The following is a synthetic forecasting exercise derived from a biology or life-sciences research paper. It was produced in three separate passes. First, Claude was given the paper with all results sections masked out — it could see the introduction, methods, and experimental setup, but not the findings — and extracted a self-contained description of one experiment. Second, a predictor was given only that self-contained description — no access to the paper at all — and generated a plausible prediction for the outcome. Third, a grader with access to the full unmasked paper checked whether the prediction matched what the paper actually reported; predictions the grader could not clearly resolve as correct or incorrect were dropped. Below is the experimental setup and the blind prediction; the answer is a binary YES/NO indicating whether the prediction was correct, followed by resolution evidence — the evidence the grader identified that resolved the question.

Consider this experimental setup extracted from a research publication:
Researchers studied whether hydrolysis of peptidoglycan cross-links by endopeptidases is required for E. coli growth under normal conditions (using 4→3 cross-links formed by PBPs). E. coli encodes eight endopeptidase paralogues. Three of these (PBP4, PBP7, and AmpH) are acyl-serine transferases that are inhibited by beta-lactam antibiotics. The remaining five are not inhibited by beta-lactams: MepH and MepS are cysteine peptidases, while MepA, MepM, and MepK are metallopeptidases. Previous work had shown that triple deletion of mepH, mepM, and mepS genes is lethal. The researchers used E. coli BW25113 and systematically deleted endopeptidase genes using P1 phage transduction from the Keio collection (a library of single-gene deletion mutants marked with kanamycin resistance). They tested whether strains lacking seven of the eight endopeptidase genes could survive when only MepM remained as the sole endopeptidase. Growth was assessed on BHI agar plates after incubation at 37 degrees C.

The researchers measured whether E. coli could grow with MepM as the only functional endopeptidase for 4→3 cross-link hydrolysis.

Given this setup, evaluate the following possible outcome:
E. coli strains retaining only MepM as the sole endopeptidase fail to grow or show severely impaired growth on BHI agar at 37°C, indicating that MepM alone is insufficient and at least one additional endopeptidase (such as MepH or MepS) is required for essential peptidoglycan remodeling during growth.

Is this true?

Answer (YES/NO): NO